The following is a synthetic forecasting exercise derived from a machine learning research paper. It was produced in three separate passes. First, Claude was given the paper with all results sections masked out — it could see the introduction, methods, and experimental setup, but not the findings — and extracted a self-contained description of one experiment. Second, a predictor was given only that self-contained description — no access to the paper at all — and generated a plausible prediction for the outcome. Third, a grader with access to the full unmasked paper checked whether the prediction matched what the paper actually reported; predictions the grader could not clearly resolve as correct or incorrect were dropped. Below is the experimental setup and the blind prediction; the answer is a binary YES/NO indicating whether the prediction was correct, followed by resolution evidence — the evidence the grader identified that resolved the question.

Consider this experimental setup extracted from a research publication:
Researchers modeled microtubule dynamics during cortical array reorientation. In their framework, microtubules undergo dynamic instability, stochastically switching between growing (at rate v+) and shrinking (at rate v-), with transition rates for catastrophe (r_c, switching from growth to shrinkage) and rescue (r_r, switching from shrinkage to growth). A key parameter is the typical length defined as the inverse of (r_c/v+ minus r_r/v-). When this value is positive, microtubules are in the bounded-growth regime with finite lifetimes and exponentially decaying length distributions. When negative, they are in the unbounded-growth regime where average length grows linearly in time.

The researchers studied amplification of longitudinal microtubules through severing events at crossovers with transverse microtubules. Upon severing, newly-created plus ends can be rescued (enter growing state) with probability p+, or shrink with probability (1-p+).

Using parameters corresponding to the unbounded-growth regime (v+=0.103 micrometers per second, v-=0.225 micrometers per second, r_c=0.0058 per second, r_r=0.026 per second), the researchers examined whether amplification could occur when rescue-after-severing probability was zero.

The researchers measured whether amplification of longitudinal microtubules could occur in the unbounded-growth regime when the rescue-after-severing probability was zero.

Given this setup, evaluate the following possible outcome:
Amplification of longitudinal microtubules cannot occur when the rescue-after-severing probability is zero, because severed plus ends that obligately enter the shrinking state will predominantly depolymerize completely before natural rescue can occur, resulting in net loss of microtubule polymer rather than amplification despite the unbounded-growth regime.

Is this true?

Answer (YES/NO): NO